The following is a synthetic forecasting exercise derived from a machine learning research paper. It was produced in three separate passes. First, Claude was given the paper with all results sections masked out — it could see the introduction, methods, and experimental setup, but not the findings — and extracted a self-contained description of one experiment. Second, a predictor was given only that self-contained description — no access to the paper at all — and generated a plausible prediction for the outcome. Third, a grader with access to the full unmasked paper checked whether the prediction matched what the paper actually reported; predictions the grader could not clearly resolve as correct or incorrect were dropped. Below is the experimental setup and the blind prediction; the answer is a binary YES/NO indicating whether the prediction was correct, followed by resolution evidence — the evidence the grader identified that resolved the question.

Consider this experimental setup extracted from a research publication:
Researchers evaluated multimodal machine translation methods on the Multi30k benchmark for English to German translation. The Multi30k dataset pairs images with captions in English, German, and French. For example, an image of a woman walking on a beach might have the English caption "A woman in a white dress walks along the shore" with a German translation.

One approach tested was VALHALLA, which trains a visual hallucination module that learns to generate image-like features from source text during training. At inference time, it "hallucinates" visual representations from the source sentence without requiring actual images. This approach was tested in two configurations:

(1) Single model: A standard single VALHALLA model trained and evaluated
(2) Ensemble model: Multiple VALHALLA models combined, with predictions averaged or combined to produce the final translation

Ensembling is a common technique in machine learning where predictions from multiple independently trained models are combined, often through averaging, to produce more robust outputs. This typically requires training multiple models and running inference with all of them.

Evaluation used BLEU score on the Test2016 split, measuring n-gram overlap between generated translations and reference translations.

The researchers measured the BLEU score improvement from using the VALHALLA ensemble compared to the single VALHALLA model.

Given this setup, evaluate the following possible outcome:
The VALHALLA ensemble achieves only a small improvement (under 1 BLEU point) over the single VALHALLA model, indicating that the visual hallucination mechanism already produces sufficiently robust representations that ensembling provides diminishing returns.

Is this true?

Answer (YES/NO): YES